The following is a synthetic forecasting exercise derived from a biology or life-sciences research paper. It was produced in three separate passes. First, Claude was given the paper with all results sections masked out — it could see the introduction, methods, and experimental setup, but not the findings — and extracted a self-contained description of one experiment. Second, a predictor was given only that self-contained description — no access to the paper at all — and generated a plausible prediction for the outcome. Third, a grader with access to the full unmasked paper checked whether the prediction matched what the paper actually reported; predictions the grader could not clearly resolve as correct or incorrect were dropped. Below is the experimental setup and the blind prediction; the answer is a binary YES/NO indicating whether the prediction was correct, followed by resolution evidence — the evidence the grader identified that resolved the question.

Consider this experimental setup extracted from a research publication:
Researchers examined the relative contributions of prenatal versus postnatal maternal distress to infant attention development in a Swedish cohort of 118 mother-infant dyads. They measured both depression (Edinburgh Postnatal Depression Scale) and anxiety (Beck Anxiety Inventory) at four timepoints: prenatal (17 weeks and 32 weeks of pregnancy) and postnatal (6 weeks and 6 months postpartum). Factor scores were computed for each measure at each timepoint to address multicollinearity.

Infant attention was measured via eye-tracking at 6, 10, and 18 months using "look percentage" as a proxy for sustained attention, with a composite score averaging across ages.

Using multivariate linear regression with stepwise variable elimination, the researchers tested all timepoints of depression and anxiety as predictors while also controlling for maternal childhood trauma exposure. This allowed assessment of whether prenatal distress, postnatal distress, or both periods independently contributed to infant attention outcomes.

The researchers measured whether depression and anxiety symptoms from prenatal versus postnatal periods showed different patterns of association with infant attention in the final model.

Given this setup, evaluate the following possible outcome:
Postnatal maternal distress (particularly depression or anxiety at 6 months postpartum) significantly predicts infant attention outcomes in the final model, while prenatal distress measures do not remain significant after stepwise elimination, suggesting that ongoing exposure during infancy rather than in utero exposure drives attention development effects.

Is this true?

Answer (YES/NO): NO